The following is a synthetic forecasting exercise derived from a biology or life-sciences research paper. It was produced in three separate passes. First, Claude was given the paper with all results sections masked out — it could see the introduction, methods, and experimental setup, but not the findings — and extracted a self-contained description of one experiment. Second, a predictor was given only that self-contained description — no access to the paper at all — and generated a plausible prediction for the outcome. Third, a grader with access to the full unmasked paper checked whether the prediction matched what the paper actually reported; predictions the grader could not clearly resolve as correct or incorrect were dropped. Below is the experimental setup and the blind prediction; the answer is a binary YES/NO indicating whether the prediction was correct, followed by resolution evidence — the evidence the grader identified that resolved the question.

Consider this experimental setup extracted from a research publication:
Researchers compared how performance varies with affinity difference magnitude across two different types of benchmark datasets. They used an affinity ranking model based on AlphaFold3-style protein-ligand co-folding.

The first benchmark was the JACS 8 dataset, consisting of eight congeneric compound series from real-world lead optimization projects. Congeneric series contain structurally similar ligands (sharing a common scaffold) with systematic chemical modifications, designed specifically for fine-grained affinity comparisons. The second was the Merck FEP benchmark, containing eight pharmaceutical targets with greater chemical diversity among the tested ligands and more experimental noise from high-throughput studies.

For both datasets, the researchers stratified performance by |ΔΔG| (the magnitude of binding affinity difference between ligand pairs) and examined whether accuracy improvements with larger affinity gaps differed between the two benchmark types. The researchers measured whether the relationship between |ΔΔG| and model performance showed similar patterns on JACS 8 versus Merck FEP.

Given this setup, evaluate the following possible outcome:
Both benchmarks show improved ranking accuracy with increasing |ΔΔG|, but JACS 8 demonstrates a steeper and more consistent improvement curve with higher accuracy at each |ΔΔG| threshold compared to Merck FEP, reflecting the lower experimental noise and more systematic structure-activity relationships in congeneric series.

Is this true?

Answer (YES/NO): NO